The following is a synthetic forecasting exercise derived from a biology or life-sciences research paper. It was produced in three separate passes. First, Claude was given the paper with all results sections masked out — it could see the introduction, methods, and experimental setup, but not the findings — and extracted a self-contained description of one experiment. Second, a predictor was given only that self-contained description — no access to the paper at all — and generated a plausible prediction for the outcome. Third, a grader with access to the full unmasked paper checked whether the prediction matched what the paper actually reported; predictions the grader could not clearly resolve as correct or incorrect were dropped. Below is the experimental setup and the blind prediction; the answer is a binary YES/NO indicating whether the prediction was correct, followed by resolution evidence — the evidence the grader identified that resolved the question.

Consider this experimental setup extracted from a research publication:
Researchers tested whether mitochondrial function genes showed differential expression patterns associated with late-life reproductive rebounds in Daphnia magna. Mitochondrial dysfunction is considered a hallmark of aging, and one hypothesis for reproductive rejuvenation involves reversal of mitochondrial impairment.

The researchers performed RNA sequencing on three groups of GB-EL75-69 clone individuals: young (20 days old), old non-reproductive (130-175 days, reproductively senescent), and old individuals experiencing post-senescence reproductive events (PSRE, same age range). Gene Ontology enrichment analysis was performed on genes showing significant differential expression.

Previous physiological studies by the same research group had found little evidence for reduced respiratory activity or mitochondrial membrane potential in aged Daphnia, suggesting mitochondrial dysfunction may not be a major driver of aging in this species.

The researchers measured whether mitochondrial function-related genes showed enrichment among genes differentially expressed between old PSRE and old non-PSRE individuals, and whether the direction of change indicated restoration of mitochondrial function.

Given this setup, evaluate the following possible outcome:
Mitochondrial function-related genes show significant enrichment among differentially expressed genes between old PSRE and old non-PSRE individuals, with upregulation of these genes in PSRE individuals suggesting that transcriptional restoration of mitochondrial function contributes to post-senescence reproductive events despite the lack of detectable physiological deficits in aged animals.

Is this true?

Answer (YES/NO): NO